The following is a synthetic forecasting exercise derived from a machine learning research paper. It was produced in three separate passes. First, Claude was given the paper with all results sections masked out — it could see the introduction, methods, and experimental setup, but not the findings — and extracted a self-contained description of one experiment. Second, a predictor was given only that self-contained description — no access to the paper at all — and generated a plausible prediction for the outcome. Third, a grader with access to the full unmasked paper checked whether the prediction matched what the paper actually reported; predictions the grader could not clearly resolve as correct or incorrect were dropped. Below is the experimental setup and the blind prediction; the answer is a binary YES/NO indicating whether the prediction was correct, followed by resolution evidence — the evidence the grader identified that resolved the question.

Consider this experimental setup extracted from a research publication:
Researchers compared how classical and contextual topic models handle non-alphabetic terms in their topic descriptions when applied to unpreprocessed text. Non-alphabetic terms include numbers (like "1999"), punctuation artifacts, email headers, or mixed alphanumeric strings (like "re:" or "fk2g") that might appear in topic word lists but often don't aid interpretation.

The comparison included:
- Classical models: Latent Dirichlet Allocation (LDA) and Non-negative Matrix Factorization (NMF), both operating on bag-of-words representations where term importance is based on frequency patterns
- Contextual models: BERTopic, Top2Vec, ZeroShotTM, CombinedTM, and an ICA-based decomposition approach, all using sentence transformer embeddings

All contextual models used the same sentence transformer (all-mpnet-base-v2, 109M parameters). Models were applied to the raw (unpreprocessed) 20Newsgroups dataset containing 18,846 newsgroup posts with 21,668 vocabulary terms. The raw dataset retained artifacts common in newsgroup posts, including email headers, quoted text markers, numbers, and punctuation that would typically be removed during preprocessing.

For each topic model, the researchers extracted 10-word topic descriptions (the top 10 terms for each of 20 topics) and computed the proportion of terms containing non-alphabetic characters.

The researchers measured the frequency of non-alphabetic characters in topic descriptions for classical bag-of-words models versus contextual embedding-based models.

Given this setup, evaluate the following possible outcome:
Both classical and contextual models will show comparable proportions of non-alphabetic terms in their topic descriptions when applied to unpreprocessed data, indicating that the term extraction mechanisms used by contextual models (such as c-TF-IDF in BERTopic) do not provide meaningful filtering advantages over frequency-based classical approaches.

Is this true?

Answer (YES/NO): YES